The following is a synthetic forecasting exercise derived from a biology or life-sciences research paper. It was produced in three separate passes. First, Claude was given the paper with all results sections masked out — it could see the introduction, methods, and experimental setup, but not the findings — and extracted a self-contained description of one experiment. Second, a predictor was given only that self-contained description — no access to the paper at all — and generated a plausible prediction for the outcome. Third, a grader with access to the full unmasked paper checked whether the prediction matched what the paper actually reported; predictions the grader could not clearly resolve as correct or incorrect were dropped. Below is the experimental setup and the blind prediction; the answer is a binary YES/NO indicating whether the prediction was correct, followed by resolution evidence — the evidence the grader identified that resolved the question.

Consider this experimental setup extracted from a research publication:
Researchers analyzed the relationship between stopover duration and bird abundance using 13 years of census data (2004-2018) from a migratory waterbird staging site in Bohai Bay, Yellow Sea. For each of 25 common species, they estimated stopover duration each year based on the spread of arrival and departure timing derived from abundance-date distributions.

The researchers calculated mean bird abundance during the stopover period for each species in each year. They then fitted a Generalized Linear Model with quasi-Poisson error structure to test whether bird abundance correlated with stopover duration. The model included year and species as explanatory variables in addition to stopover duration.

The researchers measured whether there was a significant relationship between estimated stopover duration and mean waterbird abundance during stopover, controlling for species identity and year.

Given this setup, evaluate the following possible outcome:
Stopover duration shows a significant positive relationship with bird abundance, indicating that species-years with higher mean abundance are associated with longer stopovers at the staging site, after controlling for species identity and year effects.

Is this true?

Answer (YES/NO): YES